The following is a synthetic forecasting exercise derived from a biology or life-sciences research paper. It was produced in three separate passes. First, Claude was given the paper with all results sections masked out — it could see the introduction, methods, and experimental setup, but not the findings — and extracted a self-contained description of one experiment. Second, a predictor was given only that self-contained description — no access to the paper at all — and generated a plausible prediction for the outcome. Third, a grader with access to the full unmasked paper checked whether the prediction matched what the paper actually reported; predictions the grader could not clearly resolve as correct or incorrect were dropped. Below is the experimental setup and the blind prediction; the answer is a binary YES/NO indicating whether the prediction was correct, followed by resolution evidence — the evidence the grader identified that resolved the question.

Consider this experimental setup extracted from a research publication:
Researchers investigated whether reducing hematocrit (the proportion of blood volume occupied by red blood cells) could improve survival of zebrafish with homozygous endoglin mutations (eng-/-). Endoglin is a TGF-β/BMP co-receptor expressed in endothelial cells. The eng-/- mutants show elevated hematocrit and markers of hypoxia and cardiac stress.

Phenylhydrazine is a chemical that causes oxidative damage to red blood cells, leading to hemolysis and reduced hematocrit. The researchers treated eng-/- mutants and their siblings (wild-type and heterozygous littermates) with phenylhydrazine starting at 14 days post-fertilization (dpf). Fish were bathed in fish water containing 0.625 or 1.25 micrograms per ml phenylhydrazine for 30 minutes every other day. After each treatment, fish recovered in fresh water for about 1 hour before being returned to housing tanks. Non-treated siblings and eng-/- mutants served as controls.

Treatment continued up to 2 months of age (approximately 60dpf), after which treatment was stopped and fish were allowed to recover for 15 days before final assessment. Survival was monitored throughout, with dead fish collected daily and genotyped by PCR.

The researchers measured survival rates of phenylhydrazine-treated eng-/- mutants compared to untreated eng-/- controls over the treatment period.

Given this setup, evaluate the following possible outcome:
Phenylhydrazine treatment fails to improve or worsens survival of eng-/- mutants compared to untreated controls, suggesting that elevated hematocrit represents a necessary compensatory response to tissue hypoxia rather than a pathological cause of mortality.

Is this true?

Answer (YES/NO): NO